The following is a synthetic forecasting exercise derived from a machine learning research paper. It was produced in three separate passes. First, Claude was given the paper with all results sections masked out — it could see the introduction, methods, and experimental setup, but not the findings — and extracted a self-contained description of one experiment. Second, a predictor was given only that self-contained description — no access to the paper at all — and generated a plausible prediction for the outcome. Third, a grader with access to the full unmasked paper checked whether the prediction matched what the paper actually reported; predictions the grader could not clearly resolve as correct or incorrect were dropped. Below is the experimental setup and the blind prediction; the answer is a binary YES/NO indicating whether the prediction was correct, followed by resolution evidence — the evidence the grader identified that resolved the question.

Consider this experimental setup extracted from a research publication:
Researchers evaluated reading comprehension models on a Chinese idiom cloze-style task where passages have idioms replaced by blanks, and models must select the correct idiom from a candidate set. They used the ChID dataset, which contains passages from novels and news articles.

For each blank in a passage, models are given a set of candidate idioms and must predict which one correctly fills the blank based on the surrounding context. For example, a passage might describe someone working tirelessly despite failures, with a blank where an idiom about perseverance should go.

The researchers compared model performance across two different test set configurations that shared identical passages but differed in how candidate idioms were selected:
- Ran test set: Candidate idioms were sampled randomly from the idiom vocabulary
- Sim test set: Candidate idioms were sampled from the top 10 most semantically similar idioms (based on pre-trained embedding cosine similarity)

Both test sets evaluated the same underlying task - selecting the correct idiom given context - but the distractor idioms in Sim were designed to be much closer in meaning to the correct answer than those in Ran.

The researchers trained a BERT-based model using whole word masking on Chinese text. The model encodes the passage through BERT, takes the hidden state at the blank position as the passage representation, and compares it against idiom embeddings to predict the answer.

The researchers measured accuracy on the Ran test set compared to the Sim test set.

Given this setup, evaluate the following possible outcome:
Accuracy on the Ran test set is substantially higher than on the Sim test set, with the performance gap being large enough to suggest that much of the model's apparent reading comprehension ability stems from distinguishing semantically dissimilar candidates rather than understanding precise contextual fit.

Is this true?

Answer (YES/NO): NO